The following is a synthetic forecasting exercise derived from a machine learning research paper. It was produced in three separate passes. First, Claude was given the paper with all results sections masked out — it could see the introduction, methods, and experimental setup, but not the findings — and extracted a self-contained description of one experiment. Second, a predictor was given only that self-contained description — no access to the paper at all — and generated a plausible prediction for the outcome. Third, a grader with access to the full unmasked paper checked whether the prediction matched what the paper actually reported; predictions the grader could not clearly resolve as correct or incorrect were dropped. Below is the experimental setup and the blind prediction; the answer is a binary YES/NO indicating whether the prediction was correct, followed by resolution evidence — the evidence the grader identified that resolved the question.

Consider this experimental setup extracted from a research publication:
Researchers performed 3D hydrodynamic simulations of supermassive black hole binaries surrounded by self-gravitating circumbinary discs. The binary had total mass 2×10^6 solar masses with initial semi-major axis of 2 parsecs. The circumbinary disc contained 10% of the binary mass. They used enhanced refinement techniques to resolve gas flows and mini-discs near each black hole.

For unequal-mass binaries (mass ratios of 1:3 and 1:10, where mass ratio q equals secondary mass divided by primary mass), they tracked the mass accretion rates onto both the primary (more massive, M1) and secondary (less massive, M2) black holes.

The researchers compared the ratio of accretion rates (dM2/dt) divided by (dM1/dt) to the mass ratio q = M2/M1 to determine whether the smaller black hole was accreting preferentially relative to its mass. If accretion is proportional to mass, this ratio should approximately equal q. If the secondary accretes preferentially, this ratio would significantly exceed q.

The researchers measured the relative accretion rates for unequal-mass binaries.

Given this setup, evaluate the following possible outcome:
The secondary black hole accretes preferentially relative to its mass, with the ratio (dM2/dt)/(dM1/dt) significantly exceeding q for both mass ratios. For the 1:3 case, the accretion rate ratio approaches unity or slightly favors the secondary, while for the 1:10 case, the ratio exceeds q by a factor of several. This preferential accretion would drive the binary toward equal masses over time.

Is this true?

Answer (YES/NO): NO